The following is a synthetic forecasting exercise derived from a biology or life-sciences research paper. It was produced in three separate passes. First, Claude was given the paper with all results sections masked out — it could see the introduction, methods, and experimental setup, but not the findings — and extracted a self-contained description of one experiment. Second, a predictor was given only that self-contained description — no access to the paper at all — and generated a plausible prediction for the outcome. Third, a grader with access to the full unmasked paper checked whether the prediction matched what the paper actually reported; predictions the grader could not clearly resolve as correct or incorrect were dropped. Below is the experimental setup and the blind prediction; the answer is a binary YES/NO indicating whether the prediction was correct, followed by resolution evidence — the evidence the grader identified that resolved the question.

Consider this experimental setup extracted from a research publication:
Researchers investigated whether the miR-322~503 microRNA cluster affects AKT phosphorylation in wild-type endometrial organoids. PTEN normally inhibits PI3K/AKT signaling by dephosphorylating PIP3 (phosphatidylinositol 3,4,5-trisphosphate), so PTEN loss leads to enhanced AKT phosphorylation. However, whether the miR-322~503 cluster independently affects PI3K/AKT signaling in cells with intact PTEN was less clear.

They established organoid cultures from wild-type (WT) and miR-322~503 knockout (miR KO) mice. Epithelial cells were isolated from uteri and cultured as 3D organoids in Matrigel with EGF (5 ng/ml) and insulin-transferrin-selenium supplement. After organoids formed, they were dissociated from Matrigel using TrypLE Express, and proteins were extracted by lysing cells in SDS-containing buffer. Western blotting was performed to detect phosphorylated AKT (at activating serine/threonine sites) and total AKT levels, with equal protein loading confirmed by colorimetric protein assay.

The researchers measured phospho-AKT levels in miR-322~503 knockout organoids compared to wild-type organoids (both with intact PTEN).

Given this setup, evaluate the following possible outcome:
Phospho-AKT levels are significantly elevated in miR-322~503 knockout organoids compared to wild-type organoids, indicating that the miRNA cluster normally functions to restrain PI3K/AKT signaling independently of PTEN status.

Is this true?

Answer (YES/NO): NO